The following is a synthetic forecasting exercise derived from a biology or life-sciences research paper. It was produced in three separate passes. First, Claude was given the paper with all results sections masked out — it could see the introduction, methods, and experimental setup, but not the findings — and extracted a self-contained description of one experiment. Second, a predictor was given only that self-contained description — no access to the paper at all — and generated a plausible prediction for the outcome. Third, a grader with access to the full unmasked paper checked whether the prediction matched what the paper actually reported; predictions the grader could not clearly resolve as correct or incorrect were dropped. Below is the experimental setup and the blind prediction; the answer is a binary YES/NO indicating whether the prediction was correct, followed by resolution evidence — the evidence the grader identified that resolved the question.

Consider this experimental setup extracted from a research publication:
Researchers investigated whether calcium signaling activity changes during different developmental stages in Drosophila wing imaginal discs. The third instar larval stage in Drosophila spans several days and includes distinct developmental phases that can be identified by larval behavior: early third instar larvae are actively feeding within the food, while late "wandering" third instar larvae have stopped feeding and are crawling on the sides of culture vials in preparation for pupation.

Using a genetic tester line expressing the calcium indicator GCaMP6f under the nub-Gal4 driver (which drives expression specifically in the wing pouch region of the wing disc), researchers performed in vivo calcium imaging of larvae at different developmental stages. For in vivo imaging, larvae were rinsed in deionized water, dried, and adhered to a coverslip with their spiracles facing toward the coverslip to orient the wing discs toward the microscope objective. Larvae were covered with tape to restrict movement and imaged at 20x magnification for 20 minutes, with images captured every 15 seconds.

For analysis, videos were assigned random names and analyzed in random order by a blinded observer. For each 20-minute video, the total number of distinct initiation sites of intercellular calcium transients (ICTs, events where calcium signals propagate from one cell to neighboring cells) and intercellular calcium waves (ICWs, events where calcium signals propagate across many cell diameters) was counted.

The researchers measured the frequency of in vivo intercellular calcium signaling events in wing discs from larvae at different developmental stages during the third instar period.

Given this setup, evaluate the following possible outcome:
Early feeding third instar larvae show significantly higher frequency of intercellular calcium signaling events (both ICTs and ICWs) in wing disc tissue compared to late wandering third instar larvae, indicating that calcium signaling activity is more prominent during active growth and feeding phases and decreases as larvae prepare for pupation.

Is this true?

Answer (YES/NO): YES